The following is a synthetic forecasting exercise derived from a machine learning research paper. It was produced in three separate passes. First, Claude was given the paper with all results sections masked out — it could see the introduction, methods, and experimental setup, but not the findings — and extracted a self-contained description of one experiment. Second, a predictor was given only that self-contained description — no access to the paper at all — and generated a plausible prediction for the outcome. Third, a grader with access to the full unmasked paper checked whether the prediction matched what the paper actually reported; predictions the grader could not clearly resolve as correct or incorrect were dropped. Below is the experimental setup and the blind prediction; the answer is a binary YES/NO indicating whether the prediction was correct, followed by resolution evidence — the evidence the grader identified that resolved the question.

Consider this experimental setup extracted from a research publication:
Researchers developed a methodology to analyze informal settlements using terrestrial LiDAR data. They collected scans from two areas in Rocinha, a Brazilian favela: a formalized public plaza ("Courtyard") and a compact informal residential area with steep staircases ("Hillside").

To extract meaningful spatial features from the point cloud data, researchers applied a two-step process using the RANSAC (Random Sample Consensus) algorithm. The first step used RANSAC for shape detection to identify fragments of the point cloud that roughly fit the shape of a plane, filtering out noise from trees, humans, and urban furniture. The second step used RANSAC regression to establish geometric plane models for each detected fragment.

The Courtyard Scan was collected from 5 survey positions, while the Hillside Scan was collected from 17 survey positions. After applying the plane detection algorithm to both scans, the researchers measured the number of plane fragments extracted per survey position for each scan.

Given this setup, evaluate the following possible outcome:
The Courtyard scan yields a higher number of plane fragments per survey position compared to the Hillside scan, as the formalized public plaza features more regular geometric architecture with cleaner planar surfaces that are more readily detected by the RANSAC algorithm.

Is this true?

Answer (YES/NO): YES